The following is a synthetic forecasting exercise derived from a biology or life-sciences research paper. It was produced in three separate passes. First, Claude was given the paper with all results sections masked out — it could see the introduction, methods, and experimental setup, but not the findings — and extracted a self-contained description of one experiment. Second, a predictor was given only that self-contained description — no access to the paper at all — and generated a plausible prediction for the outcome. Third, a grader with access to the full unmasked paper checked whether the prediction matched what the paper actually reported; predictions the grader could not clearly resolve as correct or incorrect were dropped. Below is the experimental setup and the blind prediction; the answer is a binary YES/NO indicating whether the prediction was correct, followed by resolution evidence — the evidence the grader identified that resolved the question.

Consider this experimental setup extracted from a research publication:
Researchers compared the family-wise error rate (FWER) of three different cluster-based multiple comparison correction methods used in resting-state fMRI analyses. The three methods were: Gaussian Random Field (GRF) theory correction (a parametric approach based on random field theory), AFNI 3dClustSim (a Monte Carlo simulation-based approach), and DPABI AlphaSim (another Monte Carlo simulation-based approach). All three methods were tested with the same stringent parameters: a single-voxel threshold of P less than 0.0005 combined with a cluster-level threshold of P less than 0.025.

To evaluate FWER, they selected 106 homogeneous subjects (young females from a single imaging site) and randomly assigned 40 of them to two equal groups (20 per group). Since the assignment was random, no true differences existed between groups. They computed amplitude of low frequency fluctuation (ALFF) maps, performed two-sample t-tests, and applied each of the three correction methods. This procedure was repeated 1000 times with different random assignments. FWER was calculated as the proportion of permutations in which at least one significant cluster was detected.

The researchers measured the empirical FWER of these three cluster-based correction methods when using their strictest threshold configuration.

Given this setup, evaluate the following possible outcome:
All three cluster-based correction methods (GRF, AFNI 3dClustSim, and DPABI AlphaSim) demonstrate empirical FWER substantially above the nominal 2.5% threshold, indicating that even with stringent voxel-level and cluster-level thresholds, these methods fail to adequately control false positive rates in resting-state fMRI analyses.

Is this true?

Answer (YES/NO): NO